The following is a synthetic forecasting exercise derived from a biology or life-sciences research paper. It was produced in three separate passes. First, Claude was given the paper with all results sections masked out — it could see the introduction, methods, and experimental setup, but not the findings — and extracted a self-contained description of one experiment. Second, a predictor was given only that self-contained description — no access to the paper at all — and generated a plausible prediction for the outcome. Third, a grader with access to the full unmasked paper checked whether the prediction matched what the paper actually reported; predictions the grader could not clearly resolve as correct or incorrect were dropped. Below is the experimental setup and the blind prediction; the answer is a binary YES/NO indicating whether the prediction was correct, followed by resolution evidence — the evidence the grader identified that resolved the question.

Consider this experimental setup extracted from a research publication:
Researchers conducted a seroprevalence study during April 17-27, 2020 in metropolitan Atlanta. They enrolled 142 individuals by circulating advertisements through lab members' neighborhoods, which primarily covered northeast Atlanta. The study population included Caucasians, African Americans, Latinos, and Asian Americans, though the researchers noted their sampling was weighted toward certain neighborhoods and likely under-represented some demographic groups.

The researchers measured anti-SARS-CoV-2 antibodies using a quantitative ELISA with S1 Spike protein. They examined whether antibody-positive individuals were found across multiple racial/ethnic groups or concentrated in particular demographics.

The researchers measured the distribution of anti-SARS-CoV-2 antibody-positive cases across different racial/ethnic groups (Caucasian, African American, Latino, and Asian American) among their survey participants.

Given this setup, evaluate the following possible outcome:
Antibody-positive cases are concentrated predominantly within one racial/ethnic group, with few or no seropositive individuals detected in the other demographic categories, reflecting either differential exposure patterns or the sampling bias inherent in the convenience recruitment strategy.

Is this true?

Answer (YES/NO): NO